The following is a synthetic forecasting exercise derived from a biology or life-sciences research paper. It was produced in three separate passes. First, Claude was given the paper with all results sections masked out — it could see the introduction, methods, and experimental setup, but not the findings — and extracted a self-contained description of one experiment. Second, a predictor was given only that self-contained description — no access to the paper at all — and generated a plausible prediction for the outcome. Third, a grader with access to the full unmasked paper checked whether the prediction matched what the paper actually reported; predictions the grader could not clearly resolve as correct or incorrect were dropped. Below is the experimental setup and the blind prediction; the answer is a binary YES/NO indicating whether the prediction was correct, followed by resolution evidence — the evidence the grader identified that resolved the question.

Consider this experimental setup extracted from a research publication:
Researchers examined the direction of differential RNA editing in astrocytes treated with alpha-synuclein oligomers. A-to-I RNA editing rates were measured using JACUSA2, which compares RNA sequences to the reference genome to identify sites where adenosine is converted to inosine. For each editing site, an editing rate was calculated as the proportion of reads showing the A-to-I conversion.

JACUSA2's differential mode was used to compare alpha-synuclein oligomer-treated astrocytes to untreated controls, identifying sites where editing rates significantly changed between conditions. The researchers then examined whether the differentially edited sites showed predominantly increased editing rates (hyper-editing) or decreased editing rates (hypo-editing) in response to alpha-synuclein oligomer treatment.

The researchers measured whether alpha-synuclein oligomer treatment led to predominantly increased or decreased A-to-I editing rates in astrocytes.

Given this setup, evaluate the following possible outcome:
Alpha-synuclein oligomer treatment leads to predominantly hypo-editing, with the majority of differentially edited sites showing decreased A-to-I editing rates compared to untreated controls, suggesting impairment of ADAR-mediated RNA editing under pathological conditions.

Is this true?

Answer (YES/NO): NO